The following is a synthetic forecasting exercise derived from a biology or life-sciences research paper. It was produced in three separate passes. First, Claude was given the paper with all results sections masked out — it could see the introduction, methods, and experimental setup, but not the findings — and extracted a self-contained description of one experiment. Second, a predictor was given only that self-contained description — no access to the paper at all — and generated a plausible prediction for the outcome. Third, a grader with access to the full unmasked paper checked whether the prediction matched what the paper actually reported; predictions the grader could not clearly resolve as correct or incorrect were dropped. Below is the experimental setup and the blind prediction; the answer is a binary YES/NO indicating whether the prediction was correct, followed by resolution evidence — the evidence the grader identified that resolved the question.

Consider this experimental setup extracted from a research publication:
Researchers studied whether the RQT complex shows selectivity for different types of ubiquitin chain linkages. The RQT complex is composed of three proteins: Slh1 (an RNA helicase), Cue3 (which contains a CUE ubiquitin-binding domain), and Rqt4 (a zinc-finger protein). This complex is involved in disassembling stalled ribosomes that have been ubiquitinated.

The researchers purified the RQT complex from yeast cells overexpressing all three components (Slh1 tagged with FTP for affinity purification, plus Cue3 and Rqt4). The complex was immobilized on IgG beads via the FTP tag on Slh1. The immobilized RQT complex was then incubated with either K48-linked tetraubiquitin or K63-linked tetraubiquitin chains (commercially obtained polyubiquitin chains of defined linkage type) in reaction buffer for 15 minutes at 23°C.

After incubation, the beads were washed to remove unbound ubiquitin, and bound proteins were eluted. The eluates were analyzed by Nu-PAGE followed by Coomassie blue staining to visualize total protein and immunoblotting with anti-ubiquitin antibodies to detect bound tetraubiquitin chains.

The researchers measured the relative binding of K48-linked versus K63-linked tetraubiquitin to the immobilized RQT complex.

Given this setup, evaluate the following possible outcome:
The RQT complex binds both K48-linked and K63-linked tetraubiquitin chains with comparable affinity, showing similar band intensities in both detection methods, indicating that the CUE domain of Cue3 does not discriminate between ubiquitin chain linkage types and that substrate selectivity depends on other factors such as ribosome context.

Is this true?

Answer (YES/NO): NO